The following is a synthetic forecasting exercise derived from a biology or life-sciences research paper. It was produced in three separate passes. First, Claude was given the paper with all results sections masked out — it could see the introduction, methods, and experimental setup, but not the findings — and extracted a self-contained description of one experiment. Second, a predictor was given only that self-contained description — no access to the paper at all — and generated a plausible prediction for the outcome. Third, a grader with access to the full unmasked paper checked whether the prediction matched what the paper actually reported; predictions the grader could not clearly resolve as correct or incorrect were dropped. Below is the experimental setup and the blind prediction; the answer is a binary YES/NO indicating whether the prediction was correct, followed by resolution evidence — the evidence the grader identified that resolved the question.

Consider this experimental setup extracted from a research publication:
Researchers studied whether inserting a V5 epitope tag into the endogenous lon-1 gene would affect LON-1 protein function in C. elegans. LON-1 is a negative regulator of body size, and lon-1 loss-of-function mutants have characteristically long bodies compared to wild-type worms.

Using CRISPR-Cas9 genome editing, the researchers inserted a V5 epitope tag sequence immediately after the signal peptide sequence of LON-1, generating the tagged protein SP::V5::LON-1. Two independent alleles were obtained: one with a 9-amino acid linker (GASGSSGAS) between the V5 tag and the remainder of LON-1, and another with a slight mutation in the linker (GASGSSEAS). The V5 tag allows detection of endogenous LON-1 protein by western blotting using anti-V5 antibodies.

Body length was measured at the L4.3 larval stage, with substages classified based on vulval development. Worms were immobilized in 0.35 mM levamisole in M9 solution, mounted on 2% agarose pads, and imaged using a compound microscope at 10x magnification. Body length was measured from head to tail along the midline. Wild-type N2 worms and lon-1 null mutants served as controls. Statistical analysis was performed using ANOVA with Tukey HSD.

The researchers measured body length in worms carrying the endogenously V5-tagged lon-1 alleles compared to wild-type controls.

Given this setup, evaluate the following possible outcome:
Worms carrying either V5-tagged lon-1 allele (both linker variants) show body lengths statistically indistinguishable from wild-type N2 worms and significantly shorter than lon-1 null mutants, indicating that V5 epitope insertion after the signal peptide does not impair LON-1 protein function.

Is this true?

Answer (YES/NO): YES